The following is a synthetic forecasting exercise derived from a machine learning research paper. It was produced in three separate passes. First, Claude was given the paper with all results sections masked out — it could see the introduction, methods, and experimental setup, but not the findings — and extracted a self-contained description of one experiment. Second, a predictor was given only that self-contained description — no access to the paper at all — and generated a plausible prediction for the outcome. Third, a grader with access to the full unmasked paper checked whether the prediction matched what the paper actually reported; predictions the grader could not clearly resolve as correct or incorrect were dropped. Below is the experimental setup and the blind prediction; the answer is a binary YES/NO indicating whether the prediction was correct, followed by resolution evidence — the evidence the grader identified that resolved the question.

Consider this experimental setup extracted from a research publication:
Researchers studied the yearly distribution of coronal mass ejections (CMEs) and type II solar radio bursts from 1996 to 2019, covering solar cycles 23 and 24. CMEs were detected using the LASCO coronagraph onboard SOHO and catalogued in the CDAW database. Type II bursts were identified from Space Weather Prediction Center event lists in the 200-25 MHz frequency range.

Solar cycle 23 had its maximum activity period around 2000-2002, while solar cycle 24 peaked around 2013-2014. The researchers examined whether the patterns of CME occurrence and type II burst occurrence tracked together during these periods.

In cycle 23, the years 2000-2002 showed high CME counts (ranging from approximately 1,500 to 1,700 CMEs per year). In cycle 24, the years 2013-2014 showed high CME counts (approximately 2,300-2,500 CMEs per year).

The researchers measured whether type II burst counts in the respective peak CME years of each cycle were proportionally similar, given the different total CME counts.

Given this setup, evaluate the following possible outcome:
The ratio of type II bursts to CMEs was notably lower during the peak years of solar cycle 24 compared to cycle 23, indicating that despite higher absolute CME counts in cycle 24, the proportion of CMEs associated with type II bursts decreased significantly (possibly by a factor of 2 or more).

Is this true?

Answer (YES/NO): YES